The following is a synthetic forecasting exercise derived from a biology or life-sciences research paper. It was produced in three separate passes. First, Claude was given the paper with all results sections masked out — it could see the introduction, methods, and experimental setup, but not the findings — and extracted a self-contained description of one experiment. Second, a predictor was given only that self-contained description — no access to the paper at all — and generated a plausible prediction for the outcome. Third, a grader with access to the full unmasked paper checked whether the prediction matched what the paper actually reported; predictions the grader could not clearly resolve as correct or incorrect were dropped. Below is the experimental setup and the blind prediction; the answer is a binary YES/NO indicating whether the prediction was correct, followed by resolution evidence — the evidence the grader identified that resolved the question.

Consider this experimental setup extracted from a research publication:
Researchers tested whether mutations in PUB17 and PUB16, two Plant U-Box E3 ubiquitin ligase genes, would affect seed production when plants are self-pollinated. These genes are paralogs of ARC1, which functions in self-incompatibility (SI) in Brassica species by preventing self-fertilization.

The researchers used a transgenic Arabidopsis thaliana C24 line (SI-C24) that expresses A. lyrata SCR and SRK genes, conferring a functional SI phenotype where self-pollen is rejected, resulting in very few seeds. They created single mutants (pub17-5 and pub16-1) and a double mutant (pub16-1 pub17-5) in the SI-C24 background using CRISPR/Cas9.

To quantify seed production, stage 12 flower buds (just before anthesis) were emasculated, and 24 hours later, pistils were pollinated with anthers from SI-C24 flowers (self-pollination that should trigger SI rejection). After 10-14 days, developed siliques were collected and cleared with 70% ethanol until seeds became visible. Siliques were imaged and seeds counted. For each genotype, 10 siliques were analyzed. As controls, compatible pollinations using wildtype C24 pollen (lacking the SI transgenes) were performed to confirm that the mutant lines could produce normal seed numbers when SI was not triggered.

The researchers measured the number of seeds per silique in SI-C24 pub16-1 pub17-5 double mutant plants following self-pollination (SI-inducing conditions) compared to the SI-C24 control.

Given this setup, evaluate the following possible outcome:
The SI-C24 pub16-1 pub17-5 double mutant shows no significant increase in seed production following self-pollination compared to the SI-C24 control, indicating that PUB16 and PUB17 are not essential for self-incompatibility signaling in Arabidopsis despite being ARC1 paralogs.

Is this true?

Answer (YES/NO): YES